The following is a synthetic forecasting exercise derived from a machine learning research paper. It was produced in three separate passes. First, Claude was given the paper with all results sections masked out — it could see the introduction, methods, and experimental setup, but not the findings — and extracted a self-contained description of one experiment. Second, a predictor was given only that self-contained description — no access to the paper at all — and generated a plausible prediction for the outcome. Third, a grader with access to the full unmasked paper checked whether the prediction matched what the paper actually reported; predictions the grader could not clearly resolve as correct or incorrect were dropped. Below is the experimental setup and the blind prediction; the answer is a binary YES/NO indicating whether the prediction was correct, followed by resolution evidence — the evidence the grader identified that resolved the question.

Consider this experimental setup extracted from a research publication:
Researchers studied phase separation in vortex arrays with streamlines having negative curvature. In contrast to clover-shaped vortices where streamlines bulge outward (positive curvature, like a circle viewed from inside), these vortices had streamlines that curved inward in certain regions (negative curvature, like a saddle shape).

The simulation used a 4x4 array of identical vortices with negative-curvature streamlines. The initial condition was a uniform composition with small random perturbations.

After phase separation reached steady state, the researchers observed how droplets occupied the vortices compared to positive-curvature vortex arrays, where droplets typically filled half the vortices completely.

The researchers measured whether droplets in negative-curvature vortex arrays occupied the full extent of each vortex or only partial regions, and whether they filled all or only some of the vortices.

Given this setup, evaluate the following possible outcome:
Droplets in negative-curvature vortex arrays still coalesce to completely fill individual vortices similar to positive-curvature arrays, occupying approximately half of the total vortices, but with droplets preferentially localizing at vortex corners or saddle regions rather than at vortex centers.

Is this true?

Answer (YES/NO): NO